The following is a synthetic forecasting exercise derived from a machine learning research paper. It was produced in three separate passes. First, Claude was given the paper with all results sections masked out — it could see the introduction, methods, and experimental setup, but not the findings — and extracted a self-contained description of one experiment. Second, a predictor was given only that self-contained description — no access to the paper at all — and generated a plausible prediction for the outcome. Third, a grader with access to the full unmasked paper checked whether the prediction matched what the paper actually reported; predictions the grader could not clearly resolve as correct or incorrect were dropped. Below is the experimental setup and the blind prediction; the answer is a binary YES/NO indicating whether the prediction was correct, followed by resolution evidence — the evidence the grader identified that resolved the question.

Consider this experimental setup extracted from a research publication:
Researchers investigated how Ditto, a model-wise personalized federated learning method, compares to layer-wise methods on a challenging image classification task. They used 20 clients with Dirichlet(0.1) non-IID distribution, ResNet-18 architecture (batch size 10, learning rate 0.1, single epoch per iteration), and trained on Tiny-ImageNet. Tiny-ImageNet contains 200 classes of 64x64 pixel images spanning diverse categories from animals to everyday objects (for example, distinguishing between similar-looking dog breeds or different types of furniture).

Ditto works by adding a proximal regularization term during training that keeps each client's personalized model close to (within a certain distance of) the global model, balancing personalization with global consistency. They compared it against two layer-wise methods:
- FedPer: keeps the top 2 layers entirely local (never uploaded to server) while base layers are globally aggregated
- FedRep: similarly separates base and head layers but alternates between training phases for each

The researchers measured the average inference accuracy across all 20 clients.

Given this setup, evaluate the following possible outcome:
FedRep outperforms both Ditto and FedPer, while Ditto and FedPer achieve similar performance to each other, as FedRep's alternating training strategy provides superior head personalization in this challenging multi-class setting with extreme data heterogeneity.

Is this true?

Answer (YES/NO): NO